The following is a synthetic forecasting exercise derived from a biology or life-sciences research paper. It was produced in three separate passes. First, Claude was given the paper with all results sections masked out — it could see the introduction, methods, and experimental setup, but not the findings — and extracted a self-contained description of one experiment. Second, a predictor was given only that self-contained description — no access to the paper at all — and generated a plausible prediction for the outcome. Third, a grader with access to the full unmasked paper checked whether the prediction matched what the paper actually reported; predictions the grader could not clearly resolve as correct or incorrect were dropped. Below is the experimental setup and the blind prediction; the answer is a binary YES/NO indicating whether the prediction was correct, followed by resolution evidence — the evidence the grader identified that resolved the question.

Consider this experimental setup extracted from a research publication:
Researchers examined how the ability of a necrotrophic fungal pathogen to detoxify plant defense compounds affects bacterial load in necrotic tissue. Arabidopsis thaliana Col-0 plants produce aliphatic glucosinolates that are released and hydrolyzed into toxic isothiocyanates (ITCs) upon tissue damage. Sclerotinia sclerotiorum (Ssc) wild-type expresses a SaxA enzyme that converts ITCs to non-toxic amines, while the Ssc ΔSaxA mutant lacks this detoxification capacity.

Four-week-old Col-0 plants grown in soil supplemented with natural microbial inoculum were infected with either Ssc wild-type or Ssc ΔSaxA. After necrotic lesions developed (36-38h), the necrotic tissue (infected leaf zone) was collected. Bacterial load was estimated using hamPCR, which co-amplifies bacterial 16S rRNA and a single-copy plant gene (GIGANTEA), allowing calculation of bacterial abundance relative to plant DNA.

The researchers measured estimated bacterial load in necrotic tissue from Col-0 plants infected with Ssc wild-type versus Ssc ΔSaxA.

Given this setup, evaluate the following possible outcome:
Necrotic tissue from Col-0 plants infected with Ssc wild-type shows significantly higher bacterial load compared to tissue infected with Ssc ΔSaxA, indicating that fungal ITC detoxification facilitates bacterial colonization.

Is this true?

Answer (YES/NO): NO